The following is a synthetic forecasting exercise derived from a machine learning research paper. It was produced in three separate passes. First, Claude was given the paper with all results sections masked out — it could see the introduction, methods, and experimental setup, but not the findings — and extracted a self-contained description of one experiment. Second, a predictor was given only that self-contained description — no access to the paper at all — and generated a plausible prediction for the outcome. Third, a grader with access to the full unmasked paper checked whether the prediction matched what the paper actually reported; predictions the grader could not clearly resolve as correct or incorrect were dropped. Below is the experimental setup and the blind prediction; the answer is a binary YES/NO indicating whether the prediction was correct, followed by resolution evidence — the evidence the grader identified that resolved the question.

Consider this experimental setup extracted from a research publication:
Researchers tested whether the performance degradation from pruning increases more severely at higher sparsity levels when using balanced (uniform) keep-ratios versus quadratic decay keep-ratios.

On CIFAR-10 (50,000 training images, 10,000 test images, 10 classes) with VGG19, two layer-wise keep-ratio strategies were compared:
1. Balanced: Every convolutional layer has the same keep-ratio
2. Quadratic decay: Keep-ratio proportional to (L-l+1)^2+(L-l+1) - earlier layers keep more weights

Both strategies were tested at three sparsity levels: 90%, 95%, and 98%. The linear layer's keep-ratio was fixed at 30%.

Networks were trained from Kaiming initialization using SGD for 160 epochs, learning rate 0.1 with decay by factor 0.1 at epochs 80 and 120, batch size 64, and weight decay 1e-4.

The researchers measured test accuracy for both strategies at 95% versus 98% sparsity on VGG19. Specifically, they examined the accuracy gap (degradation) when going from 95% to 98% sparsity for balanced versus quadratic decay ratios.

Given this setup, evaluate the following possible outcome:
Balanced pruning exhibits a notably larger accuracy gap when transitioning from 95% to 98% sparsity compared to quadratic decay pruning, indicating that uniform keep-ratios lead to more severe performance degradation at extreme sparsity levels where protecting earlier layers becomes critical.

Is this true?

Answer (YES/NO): YES